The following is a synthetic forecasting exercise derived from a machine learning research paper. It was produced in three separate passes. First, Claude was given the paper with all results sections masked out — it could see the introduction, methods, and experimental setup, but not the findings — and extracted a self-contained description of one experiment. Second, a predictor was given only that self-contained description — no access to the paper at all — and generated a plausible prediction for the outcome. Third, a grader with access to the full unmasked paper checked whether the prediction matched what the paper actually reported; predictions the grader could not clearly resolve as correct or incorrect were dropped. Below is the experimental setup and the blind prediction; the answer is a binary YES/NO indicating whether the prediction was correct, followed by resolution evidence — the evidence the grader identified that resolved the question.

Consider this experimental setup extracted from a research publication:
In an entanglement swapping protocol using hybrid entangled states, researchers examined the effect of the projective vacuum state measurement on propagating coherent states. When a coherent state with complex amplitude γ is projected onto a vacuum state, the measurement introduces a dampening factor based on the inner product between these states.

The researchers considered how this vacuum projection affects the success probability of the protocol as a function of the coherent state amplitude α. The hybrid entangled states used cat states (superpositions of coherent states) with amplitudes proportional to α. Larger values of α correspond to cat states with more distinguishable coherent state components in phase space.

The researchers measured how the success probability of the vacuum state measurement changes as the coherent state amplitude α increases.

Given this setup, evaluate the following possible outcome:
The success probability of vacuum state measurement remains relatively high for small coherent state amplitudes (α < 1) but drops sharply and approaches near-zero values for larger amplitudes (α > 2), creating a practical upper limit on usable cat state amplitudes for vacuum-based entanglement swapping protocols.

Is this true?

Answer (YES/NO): NO